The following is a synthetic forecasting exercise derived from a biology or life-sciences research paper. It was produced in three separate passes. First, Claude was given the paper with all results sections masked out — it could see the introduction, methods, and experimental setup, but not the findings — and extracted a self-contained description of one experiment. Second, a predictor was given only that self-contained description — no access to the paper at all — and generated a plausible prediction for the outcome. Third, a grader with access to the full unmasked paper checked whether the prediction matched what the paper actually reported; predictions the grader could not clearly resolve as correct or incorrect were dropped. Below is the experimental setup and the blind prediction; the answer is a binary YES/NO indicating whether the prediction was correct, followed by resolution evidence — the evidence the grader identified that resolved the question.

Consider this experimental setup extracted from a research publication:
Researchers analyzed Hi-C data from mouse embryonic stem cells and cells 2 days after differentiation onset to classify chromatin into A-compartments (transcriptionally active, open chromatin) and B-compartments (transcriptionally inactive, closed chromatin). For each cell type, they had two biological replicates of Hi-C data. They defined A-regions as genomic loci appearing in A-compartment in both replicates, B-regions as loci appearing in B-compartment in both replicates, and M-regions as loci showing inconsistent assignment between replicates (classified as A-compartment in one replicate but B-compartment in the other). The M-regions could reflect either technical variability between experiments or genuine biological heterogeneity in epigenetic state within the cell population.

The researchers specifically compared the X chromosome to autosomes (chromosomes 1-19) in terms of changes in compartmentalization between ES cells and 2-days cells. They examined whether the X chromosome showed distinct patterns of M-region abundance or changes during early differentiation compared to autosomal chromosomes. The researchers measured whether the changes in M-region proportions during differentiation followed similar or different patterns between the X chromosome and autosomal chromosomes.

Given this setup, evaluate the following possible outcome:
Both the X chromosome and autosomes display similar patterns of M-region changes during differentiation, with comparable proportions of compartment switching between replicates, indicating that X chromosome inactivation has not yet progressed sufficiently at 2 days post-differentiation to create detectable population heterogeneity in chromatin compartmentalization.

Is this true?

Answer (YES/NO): NO